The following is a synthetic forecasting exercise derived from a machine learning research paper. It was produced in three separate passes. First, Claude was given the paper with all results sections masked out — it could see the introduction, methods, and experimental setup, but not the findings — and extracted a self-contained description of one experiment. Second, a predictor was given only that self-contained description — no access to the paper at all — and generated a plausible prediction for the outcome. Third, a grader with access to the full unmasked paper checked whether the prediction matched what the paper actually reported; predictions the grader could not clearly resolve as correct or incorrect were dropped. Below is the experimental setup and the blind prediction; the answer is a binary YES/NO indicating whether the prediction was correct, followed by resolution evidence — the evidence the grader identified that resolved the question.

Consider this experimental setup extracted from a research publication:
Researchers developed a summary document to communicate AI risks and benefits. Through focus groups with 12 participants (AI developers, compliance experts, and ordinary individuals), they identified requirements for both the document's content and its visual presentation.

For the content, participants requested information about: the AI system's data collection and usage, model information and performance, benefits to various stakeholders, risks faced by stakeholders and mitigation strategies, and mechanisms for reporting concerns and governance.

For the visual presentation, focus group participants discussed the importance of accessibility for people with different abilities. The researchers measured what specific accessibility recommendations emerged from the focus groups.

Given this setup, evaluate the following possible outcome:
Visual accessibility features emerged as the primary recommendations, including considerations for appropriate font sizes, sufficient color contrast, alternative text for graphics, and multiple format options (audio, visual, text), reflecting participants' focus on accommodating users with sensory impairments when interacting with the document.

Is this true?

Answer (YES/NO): NO